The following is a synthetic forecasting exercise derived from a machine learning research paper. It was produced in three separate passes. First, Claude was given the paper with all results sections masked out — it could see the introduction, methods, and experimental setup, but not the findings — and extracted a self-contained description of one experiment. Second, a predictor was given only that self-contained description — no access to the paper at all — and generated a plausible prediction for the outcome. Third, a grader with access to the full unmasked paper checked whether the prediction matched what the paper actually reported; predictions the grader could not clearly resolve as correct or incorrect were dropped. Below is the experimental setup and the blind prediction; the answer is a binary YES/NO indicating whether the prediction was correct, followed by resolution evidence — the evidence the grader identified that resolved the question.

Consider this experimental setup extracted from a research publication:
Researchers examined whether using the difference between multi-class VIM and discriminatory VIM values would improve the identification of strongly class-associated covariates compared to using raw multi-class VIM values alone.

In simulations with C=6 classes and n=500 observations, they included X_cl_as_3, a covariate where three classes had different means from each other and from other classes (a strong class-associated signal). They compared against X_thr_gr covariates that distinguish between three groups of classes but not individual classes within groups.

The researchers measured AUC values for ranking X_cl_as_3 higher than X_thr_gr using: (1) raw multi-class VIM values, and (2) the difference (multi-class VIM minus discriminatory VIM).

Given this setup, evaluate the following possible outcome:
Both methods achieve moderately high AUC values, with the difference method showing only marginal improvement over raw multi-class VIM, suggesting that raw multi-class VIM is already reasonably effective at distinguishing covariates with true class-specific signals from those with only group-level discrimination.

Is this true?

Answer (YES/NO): NO